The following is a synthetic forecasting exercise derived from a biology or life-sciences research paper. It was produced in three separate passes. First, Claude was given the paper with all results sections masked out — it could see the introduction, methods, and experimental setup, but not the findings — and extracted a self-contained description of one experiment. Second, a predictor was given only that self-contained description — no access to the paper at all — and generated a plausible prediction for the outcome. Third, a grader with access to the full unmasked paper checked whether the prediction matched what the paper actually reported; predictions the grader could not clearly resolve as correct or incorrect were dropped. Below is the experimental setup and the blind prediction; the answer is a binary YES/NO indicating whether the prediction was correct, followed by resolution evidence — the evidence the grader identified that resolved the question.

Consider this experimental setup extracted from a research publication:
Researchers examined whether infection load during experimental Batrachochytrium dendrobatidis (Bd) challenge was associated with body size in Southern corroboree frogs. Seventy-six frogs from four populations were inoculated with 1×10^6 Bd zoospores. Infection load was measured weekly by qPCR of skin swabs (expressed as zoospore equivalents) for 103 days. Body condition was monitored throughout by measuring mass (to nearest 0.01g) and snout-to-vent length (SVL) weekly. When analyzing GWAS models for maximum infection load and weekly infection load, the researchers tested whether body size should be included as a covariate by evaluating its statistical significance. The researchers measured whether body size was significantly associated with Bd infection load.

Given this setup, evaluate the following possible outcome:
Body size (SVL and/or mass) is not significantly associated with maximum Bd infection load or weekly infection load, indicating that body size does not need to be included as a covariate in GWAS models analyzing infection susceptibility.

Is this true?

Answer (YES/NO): NO